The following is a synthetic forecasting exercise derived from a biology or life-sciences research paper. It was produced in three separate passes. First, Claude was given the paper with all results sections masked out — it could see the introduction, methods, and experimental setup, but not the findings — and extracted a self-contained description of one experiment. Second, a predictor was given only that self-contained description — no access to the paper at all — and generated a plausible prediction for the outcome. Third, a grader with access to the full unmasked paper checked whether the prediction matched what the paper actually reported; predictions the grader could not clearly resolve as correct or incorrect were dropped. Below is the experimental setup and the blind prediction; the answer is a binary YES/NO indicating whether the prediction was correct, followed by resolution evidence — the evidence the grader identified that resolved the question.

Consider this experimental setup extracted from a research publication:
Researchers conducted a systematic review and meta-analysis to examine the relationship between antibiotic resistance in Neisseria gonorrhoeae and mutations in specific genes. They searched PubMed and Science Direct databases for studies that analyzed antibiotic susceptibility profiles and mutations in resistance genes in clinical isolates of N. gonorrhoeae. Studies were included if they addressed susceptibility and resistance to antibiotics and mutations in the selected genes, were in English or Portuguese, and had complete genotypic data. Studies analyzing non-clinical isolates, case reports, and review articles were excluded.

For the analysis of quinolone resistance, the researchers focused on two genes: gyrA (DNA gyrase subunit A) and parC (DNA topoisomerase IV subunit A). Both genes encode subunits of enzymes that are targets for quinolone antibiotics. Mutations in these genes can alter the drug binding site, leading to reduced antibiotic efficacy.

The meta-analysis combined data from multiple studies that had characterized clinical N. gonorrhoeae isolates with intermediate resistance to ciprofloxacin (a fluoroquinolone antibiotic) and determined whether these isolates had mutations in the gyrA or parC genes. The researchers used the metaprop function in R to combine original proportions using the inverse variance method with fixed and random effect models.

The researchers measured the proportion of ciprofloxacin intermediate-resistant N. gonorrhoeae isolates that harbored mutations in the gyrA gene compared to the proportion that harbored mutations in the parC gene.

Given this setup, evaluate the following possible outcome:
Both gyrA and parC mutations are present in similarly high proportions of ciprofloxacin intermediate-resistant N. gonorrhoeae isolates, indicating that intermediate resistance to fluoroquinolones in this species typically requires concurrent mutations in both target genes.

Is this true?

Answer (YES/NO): NO